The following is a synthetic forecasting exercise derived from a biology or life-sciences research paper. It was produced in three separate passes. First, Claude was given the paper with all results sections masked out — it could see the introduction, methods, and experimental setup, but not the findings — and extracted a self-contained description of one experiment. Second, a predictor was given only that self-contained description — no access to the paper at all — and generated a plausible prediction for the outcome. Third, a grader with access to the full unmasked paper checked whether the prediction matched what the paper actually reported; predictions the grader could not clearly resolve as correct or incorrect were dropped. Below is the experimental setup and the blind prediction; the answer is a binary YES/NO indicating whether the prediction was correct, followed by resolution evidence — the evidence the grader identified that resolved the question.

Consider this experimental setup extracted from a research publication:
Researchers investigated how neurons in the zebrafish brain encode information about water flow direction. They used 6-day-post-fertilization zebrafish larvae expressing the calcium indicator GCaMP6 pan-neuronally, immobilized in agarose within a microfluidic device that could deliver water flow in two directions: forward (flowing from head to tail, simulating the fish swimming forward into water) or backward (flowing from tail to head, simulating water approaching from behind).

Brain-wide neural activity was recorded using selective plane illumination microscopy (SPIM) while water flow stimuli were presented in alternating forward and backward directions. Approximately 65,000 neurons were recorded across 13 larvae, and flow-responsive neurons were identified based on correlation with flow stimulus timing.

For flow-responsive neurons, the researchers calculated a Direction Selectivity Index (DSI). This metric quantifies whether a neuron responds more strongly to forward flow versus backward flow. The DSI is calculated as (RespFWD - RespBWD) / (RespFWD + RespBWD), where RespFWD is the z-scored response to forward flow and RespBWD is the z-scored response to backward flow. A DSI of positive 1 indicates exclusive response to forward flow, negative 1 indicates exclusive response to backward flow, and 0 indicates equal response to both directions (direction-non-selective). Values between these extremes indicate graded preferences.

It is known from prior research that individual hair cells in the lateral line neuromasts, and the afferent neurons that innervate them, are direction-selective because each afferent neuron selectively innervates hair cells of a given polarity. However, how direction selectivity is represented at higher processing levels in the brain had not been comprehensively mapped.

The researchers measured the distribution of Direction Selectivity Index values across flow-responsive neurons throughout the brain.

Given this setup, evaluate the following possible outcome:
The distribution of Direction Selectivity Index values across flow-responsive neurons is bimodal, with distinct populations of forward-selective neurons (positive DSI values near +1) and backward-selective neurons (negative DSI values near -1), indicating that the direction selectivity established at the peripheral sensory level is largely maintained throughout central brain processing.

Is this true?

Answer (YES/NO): NO